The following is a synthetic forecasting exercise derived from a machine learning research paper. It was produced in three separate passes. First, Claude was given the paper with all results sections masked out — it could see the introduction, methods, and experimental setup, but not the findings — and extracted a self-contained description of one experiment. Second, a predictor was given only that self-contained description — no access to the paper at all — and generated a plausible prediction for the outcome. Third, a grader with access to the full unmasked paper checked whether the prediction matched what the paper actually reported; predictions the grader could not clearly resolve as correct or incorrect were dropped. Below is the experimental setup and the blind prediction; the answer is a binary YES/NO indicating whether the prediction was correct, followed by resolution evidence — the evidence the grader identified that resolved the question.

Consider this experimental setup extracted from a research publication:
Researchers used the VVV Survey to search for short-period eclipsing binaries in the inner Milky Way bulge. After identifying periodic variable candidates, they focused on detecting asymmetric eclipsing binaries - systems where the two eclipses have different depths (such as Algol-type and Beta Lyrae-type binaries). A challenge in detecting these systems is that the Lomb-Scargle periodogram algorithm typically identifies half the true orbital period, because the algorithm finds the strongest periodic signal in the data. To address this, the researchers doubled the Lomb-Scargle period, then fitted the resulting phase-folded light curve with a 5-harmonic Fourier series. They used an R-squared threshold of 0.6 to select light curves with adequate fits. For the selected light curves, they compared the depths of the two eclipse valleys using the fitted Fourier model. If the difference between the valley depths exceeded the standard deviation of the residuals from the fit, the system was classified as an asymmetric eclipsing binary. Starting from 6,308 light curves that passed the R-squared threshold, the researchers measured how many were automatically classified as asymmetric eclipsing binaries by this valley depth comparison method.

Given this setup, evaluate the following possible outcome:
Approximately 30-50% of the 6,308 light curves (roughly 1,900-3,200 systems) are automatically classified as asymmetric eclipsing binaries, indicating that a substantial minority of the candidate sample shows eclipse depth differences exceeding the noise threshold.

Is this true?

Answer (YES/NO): NO